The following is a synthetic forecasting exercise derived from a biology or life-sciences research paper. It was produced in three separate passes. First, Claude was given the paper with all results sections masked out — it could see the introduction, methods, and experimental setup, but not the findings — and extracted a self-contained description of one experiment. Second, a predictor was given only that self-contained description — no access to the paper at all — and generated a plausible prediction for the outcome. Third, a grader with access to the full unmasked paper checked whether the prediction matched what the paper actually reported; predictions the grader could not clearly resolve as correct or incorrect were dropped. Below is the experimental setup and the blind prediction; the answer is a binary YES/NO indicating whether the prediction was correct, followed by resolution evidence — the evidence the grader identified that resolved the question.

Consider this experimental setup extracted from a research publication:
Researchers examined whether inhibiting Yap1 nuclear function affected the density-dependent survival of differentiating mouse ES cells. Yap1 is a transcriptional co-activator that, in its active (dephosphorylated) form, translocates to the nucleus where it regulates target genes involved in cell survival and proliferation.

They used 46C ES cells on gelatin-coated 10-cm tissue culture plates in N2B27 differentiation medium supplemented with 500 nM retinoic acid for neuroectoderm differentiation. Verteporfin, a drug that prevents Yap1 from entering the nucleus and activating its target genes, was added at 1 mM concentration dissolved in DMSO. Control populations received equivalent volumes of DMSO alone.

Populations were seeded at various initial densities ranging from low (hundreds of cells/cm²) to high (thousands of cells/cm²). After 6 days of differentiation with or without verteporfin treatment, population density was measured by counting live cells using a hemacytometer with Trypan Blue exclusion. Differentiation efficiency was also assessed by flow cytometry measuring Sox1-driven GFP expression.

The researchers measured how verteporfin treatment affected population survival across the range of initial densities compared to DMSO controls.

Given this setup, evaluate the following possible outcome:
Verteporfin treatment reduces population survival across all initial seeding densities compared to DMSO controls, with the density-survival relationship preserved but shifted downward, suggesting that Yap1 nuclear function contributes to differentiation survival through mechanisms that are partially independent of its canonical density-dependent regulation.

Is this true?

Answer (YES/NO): NO